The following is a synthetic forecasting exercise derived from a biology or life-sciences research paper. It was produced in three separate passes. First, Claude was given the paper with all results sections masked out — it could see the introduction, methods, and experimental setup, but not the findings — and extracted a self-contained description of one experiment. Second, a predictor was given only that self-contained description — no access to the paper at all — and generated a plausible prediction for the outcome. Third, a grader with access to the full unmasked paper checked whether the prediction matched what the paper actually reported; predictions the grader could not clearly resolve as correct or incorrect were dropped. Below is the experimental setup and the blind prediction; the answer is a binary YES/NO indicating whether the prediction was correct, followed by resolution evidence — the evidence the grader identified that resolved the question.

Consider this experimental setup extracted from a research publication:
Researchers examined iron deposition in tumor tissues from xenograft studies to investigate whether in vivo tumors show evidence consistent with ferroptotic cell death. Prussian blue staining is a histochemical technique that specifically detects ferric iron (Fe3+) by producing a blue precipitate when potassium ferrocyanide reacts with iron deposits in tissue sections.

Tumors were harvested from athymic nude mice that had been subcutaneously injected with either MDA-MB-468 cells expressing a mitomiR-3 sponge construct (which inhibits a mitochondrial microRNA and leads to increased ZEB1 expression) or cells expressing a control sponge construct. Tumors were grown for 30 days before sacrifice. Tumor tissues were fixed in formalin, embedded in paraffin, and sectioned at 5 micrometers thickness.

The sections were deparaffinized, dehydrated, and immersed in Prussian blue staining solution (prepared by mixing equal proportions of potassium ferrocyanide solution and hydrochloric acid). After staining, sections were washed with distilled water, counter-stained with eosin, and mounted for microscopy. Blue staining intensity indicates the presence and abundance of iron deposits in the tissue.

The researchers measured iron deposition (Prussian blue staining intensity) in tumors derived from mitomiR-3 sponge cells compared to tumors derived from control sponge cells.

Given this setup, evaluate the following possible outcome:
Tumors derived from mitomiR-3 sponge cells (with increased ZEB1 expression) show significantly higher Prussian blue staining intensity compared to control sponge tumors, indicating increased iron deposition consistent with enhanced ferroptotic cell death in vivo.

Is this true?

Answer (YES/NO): YES